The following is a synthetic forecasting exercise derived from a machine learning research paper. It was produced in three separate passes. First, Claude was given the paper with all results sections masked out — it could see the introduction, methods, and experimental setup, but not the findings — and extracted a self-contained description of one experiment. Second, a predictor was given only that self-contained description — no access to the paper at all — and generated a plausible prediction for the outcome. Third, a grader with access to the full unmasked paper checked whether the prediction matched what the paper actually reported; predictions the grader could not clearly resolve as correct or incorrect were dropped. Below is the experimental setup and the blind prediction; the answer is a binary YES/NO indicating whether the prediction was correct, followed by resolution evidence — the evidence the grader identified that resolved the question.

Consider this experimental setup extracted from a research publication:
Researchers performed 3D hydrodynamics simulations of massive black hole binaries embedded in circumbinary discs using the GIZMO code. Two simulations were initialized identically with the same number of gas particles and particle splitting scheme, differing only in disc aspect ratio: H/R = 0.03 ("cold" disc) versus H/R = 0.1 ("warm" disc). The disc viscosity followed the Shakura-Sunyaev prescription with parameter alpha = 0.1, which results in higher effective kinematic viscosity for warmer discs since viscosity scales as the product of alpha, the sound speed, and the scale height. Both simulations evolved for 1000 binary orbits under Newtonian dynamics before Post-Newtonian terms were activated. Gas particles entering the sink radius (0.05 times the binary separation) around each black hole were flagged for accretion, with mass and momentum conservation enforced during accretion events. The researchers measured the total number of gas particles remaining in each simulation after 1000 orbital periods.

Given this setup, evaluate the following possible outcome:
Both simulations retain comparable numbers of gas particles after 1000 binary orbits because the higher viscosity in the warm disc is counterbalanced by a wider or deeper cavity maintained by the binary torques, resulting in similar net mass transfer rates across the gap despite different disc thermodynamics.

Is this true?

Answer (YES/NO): NO